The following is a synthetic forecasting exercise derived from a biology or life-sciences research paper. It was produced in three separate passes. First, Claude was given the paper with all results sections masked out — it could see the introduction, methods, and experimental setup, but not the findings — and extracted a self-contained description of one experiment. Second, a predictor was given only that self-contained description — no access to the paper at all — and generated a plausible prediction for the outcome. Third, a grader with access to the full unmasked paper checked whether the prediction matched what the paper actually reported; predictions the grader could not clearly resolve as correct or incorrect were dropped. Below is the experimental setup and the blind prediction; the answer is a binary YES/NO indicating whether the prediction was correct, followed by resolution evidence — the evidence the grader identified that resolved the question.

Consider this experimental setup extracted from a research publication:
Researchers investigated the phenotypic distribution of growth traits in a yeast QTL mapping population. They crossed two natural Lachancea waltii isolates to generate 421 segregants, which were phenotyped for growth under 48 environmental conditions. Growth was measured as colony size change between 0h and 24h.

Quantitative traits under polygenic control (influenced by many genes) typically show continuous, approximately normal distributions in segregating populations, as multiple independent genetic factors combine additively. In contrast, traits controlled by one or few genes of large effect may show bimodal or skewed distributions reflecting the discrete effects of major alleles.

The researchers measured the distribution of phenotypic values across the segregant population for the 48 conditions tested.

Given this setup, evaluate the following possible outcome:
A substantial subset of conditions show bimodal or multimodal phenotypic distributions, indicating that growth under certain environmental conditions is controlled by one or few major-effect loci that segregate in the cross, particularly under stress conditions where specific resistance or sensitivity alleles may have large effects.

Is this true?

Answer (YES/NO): YES